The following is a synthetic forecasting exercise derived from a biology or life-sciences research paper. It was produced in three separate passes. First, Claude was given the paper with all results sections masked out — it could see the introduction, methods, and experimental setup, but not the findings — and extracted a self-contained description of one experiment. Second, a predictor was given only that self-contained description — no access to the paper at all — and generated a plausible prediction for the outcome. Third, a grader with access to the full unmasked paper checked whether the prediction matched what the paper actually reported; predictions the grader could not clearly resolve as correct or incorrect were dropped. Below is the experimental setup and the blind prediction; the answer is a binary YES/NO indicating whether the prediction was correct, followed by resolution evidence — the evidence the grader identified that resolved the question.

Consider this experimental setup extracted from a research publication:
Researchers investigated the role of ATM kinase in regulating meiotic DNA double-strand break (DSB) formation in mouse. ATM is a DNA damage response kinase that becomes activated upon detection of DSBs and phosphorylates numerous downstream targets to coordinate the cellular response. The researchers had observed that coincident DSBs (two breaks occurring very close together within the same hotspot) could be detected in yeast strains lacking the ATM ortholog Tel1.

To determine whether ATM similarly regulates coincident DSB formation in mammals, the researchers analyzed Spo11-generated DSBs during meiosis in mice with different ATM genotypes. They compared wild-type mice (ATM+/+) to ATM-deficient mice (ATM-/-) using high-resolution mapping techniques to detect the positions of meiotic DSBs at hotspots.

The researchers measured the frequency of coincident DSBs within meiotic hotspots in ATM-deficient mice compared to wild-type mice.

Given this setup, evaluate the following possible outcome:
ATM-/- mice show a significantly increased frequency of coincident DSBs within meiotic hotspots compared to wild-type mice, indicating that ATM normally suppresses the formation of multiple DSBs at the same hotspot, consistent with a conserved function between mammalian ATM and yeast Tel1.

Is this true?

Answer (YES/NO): YES